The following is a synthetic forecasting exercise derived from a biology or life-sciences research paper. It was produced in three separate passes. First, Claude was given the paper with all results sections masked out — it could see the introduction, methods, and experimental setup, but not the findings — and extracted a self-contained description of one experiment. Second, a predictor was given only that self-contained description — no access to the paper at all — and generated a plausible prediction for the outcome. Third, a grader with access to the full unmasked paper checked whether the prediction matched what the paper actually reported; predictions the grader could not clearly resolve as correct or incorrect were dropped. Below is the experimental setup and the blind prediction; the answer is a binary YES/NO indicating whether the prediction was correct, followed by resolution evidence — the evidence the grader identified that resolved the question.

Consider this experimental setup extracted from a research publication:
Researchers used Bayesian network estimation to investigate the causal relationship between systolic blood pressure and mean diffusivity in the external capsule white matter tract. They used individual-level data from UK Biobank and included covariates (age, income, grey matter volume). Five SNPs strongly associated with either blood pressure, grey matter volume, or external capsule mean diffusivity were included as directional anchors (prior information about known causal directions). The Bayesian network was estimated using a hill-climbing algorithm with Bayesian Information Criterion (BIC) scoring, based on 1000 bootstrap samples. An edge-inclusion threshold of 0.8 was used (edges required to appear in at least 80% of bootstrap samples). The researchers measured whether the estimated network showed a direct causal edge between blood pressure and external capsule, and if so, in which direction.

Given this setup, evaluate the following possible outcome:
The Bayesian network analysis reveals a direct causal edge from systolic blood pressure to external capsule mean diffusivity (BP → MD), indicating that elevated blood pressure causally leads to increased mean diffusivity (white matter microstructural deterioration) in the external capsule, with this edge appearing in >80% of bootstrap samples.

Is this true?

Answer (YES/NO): YES